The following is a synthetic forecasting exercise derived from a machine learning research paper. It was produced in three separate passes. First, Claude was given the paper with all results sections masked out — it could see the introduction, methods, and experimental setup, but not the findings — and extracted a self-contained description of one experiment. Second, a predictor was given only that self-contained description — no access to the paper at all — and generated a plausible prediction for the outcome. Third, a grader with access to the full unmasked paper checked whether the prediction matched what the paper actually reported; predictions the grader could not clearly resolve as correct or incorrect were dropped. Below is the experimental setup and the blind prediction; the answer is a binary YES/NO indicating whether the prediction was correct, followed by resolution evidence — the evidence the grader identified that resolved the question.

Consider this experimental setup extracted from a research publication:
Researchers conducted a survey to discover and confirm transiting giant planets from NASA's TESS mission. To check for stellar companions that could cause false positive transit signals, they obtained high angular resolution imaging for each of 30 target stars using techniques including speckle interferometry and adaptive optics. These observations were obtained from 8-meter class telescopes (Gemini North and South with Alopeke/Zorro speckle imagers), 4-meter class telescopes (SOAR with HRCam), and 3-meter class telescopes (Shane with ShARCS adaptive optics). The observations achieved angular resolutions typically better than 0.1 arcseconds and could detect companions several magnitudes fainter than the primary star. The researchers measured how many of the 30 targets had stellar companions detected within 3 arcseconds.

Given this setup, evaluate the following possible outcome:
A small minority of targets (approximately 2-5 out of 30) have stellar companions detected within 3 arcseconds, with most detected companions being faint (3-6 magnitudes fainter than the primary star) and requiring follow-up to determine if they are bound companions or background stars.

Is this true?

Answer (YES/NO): NO